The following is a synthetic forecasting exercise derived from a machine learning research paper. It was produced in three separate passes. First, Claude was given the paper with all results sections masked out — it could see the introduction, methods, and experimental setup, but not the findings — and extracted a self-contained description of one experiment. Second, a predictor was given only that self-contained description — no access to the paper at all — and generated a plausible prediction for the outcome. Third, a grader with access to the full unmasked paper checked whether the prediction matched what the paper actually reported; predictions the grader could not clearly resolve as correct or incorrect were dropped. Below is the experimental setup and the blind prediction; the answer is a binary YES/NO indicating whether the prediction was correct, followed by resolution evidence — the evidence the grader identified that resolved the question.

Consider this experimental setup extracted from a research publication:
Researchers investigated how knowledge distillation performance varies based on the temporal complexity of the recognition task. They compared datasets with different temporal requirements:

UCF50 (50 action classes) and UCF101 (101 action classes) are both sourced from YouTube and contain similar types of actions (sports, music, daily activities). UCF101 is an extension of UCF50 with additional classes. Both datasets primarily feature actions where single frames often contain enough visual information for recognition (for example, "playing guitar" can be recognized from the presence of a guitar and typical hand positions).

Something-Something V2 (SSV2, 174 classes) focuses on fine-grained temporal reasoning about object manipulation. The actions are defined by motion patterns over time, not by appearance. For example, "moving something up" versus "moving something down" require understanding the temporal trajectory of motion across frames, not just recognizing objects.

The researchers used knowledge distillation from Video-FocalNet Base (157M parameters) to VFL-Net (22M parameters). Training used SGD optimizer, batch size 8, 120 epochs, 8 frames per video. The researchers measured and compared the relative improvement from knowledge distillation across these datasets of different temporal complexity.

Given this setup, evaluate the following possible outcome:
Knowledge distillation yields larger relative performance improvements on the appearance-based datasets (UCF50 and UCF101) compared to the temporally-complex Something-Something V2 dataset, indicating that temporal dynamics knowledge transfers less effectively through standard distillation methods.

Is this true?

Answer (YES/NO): NO